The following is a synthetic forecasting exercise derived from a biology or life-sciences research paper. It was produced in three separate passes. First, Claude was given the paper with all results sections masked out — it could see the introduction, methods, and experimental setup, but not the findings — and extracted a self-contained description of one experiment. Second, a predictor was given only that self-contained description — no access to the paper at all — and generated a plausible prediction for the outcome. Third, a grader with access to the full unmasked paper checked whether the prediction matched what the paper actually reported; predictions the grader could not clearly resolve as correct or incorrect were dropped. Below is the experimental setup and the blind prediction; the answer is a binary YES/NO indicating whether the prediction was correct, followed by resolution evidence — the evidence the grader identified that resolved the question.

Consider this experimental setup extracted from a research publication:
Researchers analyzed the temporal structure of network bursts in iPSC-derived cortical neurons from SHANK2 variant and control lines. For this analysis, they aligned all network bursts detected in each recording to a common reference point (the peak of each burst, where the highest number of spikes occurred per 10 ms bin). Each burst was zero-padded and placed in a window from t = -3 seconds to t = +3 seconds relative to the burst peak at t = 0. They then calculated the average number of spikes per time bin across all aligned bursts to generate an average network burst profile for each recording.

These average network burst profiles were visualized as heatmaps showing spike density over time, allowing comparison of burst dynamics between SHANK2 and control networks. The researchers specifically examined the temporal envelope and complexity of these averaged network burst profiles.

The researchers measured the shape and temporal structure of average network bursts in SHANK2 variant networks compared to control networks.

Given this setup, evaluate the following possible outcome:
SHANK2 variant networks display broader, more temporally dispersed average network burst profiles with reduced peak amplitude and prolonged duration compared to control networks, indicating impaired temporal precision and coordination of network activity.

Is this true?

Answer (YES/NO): NO